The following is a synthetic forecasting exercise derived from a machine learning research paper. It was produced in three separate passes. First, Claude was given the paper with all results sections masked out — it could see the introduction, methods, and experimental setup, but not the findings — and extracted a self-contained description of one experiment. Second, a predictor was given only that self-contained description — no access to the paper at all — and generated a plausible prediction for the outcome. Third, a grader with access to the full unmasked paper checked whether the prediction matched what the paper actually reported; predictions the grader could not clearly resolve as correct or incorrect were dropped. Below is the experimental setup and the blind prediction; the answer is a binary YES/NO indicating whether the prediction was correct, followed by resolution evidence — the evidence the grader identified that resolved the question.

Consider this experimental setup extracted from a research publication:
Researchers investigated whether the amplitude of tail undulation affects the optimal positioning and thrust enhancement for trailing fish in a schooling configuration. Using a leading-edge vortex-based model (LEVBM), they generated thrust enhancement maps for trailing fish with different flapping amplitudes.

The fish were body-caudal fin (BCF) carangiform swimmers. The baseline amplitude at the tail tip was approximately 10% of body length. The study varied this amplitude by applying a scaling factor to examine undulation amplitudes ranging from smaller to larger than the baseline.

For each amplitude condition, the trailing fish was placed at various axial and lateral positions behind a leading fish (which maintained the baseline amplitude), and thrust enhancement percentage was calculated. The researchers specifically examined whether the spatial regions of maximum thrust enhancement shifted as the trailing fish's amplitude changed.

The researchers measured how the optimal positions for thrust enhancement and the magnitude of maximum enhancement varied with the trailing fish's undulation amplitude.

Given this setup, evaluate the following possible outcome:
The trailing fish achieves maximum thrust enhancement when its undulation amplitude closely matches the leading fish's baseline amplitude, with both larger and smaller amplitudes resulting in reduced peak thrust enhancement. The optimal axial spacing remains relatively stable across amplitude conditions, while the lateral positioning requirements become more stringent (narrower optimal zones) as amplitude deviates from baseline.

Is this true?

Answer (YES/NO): NO